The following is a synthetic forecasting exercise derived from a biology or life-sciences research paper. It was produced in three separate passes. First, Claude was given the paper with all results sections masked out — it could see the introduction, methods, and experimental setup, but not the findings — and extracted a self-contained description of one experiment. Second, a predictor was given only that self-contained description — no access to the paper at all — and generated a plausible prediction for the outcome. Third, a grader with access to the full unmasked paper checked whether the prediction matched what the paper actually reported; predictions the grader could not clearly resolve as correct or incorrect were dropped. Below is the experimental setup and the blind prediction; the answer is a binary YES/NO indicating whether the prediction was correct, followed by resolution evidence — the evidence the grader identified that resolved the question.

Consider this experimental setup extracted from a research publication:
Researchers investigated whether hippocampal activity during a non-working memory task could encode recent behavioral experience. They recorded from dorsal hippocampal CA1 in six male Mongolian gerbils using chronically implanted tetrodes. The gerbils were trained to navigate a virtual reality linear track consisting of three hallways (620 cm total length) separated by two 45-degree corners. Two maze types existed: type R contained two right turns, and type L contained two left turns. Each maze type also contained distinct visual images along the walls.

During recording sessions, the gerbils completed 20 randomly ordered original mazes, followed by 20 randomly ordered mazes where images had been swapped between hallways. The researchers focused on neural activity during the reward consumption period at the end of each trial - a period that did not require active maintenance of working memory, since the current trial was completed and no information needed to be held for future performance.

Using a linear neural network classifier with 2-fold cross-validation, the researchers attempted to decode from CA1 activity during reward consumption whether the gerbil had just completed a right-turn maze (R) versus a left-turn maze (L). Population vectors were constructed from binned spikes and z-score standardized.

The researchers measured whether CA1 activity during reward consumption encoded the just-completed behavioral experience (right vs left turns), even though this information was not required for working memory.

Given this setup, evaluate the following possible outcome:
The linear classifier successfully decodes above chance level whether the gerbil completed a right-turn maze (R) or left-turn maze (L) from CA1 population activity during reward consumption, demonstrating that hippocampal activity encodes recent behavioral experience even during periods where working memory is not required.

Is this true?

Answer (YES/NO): YES